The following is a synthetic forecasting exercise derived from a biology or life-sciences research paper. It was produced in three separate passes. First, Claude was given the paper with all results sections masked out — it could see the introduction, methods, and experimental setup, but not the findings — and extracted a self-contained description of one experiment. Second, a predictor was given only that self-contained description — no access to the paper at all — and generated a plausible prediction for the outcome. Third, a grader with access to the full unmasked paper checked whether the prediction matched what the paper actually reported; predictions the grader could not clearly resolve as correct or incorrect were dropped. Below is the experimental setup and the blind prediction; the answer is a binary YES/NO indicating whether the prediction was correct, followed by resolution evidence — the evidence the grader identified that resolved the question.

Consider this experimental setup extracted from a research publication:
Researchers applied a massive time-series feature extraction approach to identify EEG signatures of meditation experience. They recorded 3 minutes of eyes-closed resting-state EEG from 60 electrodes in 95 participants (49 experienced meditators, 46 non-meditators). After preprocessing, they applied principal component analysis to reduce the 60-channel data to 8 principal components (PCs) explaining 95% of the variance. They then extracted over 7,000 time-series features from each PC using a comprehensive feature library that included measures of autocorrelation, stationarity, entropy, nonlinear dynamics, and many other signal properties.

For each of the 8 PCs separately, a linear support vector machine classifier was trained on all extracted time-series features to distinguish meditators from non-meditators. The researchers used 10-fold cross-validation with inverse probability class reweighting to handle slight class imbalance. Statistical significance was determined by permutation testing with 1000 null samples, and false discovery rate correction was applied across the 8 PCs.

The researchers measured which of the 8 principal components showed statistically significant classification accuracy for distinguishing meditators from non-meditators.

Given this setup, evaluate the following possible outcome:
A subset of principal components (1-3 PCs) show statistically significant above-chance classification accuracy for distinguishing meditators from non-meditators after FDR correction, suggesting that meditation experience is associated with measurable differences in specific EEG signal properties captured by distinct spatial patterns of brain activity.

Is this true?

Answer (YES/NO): YES